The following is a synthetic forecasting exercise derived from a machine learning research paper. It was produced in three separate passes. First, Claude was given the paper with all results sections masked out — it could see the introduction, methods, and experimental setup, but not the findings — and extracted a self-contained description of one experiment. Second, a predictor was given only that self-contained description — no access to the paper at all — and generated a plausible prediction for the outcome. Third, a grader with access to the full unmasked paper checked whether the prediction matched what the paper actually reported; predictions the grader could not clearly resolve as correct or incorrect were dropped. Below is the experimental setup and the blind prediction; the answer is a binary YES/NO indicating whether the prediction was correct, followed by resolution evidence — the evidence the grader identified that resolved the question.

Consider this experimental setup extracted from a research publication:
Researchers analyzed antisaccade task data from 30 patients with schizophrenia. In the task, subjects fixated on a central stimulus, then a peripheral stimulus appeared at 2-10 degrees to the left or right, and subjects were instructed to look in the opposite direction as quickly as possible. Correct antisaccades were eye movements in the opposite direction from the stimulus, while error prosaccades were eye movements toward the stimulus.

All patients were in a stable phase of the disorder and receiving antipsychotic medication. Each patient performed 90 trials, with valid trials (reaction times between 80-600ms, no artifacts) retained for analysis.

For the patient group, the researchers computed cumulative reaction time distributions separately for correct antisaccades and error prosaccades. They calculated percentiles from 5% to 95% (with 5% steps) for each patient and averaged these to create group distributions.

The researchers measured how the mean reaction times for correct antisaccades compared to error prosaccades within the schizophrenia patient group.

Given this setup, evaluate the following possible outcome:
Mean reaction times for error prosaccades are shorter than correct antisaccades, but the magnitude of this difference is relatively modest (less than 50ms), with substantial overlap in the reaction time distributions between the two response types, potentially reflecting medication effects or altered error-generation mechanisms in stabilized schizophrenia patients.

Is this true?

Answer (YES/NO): NO